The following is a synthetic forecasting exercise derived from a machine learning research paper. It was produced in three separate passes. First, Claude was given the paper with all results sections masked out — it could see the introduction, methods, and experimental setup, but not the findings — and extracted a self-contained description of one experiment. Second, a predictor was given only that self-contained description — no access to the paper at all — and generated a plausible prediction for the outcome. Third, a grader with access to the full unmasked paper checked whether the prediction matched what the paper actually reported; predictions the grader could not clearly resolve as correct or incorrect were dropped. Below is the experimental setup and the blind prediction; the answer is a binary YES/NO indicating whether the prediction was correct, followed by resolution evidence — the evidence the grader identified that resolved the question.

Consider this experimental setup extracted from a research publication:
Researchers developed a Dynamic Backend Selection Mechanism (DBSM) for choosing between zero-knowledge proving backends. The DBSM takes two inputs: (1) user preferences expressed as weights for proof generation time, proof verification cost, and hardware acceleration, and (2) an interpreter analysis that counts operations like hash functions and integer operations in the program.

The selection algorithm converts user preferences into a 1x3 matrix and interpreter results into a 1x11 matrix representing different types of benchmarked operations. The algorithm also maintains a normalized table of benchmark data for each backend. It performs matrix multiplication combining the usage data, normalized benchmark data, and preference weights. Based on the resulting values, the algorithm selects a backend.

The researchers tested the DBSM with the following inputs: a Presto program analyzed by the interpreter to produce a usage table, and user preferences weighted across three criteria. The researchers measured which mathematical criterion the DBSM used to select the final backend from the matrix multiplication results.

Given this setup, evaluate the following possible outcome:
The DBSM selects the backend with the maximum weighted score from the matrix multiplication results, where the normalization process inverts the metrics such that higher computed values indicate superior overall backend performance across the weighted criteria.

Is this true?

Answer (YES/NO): NO